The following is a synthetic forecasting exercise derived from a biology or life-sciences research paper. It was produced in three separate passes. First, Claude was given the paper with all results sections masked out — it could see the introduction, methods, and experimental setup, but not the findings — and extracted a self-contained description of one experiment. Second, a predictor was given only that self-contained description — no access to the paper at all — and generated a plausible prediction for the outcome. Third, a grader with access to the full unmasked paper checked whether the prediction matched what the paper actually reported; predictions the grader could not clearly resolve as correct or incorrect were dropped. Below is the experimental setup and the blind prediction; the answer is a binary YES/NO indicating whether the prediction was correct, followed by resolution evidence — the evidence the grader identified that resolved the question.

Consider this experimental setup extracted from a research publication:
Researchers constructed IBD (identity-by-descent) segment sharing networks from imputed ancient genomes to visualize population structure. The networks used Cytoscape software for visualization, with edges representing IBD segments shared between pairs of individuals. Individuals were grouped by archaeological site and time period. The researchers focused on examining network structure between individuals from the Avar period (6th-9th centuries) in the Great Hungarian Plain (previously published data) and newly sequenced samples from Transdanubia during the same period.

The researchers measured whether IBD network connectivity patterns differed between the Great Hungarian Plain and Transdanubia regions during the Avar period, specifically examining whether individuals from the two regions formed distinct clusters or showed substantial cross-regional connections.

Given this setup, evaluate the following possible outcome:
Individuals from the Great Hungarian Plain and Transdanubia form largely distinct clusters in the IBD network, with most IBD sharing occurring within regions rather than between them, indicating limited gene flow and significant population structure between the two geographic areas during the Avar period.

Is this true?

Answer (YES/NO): YES